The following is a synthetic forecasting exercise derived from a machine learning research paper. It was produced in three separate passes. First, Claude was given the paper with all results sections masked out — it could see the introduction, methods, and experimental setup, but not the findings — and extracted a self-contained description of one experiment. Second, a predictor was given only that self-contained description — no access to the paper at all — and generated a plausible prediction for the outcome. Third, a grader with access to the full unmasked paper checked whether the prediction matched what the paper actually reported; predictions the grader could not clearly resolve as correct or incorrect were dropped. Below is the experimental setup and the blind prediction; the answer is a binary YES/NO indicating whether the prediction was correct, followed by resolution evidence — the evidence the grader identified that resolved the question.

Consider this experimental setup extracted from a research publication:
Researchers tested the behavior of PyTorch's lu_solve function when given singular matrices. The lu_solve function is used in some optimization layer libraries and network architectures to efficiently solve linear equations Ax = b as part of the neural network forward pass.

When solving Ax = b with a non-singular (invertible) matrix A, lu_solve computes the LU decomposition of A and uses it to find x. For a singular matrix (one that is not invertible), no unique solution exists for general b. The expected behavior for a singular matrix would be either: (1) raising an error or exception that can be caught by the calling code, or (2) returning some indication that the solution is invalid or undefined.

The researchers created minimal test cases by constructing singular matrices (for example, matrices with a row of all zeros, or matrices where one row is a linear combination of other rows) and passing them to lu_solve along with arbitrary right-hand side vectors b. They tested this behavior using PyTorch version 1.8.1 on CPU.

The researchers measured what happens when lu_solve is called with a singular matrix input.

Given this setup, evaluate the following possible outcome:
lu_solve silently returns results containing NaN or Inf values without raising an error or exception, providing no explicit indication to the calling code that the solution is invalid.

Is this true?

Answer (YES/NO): NO